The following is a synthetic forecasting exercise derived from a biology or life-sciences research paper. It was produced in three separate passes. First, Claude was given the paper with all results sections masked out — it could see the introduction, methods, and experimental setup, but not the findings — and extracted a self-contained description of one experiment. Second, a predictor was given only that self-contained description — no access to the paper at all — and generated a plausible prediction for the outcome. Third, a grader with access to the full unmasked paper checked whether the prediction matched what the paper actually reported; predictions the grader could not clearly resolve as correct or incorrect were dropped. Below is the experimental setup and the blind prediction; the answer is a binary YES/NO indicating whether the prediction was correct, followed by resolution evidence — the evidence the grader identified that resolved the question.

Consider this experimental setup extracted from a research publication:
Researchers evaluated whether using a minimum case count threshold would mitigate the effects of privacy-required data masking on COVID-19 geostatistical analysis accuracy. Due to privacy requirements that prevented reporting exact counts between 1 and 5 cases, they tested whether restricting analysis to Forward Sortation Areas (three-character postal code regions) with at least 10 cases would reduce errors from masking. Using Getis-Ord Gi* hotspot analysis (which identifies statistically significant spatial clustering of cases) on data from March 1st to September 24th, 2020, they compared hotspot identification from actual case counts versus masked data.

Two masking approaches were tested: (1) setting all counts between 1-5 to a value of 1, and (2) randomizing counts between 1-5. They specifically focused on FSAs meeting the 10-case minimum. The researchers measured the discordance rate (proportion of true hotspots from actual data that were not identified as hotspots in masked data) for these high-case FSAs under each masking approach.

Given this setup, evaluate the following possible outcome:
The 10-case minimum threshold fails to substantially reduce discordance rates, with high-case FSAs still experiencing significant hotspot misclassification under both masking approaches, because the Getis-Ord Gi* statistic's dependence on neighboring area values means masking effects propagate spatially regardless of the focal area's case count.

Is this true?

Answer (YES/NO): NO